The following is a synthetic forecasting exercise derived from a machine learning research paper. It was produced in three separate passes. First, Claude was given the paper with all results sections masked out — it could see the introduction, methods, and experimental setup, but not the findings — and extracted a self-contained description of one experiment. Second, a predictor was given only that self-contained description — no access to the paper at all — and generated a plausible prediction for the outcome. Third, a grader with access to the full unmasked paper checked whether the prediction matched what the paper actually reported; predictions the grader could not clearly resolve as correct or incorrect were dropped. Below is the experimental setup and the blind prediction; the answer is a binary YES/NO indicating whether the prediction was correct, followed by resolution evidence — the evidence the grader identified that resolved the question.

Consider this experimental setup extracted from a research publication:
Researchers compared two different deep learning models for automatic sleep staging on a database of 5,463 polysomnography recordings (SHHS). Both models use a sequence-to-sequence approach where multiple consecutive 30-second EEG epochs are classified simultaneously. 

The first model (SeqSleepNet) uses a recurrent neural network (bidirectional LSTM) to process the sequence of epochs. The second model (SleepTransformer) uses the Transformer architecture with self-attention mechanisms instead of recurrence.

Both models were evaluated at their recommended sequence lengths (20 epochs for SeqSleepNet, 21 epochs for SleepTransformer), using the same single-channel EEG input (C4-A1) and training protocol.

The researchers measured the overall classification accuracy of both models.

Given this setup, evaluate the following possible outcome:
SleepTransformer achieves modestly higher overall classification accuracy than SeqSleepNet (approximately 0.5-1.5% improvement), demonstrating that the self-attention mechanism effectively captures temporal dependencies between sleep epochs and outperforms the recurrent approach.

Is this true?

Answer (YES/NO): YES